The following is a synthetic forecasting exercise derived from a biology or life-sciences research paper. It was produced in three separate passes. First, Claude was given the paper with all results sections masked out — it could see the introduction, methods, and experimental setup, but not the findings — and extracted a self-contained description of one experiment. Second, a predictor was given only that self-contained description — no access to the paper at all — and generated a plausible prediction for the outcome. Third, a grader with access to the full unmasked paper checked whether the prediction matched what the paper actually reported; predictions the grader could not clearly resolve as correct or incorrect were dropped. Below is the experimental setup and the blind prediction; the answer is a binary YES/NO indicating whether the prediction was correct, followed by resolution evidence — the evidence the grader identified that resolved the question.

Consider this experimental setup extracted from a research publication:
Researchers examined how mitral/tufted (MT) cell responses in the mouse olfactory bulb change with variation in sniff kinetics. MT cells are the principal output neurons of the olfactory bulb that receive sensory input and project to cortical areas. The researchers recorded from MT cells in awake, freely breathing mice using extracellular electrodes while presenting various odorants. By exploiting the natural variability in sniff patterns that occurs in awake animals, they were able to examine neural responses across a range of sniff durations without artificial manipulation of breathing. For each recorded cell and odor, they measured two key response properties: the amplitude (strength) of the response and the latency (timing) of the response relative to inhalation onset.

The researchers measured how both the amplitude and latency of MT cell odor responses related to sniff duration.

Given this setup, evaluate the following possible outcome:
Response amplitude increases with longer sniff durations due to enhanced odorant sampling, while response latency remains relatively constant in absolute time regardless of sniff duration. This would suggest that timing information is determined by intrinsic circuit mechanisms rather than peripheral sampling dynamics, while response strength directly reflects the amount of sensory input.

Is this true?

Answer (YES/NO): NO